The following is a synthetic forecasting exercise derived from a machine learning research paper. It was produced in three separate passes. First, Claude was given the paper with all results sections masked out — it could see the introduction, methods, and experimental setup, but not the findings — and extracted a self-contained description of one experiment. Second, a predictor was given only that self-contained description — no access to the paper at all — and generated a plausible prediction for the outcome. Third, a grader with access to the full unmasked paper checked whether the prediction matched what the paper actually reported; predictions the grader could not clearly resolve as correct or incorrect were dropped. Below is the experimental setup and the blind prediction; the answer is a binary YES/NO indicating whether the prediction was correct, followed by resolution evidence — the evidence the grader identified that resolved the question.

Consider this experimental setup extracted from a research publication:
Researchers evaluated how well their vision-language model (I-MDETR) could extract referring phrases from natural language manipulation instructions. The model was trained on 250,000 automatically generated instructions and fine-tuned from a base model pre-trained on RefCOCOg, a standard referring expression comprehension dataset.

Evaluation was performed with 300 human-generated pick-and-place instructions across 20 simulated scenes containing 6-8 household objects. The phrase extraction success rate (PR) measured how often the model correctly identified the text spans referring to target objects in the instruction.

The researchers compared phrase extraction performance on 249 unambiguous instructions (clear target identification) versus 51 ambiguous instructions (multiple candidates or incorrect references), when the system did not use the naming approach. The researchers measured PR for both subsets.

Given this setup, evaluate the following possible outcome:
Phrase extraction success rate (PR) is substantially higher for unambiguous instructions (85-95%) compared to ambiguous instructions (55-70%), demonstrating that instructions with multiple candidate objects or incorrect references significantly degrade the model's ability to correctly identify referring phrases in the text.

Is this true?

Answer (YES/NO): NO